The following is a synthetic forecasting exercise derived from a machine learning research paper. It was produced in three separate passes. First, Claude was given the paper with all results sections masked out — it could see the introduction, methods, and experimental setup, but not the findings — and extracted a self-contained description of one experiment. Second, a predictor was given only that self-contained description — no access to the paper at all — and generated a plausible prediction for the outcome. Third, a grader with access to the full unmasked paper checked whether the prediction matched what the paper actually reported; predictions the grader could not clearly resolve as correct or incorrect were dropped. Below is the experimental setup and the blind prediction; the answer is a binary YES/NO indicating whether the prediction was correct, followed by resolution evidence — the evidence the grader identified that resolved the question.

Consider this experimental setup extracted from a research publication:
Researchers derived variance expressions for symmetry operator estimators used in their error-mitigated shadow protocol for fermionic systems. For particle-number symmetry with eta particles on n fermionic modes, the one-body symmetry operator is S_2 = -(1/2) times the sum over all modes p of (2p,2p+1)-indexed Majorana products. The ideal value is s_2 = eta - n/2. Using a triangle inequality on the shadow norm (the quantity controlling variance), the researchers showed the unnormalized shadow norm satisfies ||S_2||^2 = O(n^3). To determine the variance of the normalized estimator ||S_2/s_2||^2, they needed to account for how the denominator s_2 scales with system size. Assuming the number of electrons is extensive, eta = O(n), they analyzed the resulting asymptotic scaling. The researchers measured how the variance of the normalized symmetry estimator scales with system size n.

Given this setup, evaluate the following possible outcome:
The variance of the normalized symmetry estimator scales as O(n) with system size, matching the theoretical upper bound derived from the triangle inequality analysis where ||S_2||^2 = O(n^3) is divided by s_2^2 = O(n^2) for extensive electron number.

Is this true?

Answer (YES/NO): YES